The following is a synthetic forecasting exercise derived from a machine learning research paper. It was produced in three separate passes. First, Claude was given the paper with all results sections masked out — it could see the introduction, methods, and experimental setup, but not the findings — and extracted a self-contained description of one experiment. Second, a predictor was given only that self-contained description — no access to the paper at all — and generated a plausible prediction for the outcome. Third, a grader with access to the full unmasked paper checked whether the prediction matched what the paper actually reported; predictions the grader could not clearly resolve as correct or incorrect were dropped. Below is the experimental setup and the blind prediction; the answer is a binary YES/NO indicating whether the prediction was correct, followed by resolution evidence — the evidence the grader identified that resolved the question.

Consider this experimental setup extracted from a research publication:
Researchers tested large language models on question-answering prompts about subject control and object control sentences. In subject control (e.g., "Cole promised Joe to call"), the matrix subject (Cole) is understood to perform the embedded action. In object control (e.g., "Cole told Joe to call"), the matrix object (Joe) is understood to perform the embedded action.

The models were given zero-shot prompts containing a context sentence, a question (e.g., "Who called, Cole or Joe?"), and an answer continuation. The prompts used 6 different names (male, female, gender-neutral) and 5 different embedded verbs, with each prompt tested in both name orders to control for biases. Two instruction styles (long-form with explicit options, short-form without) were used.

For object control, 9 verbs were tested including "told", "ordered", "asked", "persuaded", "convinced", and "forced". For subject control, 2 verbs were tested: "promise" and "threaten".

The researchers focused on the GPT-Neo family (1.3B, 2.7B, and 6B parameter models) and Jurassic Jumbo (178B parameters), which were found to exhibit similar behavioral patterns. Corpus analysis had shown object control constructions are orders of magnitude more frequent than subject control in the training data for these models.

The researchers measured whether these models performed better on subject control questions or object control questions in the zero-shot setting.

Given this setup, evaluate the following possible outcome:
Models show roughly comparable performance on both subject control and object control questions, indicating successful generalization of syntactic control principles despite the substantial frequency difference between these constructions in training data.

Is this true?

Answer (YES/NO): NO